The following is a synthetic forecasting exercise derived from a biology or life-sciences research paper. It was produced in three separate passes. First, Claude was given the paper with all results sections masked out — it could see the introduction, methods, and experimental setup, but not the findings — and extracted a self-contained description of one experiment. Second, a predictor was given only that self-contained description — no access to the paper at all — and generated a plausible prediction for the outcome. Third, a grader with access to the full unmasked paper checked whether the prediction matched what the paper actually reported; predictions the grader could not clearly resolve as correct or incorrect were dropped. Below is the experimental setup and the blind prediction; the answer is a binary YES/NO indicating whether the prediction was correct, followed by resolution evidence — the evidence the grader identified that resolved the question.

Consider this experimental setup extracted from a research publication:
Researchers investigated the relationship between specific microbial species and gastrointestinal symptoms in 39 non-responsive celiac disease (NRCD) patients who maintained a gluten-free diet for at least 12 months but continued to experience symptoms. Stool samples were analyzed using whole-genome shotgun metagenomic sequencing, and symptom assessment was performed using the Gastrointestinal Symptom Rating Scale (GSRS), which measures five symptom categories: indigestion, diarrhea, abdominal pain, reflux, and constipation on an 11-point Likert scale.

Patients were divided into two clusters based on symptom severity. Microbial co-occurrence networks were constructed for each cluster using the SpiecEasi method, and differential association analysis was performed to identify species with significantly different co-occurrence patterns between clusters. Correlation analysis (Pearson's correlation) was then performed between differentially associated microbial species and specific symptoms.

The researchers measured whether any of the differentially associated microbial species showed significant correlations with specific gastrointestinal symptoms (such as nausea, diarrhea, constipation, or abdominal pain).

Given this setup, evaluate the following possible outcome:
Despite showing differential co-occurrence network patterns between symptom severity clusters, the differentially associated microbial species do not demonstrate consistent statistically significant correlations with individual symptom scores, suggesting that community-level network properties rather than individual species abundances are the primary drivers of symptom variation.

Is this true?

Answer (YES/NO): NO